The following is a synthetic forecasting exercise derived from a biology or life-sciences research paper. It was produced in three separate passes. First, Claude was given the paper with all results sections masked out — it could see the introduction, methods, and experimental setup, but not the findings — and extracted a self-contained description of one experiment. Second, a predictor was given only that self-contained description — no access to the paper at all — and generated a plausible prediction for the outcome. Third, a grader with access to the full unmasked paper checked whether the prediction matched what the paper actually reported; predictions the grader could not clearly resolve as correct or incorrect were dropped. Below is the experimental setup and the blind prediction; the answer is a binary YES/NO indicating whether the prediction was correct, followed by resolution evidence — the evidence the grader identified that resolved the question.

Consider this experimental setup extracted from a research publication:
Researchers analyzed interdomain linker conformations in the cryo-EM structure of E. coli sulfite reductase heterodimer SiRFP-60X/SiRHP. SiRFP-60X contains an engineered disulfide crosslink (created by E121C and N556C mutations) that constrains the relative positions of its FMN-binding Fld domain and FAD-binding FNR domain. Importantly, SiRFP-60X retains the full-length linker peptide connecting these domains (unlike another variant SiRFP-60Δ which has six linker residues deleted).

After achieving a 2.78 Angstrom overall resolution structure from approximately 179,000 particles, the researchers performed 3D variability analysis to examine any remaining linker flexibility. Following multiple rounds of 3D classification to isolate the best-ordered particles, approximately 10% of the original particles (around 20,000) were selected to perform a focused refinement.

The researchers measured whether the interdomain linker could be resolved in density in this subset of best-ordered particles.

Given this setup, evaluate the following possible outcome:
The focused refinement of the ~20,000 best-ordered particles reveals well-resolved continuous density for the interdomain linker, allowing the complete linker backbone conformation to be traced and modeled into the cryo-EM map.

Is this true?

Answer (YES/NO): NO